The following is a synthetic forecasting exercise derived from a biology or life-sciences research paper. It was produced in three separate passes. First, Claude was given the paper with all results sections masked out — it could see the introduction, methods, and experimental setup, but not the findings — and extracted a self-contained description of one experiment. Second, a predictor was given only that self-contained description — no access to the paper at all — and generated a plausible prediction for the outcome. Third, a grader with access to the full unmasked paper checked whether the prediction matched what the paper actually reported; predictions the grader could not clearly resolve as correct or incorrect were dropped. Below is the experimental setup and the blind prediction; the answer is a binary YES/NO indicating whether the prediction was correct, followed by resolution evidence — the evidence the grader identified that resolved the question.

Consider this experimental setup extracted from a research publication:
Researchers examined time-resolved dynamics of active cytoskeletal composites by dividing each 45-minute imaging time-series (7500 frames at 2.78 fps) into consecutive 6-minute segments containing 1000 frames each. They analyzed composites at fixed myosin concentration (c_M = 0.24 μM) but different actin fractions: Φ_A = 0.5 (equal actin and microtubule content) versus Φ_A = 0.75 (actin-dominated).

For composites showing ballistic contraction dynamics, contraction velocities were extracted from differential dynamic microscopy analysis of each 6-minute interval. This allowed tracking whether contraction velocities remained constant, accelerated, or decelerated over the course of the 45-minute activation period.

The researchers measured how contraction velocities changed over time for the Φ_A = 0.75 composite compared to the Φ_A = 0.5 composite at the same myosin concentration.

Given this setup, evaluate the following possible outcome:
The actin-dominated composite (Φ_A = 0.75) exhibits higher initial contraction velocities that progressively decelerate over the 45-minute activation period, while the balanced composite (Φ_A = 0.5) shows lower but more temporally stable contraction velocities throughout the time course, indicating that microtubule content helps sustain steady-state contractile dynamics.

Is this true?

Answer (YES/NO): NO